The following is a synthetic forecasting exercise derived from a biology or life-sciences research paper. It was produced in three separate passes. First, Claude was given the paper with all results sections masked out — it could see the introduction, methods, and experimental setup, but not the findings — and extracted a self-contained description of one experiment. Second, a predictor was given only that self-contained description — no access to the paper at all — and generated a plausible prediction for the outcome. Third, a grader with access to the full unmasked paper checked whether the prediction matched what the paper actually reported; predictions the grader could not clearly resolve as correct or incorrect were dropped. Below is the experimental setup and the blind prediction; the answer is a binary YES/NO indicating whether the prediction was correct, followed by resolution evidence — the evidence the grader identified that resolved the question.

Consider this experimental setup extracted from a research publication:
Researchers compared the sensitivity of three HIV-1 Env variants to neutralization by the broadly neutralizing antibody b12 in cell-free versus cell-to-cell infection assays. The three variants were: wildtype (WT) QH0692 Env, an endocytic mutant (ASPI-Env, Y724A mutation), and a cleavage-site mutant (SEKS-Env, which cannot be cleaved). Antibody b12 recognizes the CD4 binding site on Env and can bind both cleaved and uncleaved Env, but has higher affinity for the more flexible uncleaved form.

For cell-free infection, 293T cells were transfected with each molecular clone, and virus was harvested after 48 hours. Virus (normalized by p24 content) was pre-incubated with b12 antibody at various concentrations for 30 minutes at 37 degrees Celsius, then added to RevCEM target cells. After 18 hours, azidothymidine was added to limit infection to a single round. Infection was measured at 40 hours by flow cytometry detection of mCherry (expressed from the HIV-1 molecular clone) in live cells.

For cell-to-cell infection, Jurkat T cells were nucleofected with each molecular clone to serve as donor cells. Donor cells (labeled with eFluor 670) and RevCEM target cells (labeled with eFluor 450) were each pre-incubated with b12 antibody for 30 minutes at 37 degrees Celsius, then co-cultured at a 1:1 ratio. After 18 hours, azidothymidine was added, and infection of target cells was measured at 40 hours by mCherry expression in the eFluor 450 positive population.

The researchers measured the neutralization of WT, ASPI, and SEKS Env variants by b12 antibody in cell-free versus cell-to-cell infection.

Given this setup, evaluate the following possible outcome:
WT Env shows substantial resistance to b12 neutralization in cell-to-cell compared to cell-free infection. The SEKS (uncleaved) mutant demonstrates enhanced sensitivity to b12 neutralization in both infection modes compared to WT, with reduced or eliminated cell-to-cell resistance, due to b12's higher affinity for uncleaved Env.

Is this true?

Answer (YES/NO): NO